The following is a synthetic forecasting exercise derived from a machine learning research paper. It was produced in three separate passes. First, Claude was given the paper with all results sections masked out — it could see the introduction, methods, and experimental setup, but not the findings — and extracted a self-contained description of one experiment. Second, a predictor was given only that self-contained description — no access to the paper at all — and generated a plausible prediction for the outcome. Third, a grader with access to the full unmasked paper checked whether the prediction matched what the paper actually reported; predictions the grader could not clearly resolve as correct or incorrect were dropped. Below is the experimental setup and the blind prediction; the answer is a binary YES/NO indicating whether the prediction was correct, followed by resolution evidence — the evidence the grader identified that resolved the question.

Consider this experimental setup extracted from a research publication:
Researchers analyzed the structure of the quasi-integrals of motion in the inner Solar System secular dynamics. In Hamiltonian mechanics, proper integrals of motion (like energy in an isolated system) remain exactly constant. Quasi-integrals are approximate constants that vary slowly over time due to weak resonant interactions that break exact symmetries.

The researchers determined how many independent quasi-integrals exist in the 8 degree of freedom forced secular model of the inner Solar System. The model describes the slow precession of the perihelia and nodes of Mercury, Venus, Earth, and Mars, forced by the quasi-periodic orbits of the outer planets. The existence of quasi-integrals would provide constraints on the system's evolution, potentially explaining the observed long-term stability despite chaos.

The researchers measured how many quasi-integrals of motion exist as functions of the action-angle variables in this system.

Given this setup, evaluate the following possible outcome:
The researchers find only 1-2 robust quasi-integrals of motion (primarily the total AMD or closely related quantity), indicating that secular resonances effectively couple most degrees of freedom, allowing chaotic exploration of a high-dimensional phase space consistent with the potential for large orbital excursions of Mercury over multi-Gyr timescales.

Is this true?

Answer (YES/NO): NO